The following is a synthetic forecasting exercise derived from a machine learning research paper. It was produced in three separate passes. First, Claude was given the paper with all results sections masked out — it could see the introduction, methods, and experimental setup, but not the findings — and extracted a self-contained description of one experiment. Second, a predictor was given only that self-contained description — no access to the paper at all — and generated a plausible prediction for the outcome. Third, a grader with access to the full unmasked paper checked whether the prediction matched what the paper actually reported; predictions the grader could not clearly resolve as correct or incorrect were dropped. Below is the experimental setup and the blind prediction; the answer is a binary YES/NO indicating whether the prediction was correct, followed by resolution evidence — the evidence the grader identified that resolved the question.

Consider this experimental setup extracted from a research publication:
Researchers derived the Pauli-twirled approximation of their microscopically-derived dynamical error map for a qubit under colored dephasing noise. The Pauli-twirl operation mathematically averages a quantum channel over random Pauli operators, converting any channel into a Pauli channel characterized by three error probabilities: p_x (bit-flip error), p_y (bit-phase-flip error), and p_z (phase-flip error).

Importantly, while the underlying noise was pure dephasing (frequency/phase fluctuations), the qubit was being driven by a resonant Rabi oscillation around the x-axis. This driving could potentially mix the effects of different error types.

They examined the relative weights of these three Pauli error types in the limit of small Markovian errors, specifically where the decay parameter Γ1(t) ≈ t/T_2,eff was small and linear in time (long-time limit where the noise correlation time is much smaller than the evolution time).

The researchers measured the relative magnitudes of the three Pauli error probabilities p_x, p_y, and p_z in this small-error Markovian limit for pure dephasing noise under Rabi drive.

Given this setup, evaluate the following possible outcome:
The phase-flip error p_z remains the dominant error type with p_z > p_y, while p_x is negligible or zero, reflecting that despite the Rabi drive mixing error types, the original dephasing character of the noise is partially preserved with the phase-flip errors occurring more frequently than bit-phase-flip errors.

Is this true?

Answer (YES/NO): NO